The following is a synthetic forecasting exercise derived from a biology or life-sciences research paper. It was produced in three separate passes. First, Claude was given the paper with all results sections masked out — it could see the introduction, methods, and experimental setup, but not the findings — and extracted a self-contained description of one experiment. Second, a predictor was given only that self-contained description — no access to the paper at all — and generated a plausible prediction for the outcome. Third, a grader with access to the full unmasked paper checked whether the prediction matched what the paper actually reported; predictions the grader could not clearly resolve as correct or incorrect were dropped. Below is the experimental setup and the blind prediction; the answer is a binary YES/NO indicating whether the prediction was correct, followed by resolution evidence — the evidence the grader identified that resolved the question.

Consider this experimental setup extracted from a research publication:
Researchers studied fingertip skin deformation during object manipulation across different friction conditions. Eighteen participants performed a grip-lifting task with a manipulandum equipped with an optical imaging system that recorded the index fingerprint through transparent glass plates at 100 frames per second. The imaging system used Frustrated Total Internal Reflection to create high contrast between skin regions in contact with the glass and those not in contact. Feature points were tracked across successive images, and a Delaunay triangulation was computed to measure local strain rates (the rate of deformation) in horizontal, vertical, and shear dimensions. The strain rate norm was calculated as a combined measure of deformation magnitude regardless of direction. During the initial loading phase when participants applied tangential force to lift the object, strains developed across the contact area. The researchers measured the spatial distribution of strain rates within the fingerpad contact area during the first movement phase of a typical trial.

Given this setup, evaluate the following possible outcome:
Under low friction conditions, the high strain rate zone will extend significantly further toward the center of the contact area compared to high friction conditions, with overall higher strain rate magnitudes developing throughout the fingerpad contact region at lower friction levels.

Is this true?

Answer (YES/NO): NO